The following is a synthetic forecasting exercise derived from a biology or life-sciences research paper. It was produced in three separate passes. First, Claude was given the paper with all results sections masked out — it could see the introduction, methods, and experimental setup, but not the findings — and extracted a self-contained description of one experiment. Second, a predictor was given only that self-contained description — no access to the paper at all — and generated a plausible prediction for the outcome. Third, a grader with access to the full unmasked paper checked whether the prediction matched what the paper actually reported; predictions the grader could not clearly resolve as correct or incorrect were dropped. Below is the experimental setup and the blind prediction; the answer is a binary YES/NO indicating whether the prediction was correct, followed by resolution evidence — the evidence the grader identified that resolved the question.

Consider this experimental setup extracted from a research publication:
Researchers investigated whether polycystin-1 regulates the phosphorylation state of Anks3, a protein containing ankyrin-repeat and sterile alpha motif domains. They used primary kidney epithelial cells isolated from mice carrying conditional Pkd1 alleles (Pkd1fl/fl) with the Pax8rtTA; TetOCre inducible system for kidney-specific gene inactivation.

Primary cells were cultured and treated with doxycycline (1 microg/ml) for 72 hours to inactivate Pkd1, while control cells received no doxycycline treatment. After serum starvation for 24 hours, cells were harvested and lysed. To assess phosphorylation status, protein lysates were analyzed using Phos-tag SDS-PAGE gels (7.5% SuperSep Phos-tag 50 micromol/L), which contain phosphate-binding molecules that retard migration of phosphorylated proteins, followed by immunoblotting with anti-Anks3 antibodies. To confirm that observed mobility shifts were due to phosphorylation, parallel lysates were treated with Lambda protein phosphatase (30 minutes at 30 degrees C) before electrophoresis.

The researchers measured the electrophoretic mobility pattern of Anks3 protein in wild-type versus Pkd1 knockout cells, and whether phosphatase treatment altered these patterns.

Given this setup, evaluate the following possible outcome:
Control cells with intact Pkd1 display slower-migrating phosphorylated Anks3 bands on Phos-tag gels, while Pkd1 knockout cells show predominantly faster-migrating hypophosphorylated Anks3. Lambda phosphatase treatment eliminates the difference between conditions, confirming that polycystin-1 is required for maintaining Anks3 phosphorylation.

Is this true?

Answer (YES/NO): NO